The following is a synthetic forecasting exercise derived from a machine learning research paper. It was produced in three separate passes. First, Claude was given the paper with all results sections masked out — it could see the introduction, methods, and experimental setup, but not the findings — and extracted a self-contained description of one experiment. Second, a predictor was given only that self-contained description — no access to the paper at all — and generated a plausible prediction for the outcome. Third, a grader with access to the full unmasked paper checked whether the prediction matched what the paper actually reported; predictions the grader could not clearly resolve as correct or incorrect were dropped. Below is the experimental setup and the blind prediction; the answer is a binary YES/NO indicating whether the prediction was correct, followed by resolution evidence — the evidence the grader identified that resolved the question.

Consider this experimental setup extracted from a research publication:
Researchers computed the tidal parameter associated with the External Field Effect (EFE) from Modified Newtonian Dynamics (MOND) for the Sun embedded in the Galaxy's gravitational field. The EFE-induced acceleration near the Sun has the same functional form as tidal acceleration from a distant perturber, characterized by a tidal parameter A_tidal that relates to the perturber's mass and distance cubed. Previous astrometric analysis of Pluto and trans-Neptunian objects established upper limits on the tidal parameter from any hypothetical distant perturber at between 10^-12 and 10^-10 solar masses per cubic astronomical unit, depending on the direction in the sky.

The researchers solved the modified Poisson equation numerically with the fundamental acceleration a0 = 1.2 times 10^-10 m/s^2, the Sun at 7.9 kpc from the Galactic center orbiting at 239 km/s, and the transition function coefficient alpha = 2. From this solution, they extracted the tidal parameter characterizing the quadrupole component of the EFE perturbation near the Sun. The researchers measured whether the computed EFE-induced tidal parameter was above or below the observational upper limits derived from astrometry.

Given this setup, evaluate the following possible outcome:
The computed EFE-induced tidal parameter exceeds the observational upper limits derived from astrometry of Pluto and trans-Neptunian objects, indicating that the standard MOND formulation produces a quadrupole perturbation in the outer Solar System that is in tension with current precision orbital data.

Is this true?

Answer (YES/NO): NO